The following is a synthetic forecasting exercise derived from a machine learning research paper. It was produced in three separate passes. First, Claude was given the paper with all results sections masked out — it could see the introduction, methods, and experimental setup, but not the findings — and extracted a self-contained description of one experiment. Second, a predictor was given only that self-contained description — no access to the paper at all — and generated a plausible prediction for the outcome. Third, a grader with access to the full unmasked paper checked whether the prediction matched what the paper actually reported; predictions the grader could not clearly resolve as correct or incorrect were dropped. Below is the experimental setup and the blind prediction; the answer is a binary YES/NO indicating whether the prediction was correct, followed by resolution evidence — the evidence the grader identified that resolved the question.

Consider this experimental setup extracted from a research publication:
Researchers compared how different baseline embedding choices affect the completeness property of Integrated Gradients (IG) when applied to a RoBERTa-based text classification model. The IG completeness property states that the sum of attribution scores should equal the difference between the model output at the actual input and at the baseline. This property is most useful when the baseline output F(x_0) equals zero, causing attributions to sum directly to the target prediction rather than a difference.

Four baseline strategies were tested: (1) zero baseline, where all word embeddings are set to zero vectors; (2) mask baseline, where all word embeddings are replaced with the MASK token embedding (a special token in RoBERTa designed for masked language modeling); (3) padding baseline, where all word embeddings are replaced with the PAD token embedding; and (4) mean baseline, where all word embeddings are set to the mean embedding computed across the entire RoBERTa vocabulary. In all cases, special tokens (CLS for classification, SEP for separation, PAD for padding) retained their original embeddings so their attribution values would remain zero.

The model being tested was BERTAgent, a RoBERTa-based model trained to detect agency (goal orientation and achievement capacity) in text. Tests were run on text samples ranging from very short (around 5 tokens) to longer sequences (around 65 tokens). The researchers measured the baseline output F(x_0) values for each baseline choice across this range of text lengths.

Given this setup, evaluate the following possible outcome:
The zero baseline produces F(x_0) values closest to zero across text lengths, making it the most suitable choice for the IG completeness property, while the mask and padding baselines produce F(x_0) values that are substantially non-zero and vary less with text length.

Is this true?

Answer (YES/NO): NO